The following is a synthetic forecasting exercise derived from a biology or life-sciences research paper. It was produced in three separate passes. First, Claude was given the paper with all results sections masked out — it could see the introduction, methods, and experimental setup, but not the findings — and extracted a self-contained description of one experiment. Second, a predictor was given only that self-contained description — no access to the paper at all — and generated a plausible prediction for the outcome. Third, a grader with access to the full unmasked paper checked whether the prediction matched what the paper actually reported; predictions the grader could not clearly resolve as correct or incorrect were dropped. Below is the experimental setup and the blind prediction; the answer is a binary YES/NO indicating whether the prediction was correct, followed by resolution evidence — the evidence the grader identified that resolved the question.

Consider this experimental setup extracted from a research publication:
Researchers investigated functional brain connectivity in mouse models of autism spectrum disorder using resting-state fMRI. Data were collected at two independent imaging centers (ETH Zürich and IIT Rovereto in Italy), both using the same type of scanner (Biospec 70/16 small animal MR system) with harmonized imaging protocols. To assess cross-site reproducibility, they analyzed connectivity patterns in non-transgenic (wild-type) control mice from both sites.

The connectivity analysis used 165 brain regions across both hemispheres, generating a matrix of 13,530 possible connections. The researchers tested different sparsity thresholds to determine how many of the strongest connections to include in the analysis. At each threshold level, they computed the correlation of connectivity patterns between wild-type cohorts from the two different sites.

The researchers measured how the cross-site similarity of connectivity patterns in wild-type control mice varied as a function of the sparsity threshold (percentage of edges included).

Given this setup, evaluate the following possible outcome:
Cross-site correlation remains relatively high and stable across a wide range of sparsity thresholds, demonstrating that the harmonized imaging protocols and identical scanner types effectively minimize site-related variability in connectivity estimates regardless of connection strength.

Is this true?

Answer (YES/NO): NO